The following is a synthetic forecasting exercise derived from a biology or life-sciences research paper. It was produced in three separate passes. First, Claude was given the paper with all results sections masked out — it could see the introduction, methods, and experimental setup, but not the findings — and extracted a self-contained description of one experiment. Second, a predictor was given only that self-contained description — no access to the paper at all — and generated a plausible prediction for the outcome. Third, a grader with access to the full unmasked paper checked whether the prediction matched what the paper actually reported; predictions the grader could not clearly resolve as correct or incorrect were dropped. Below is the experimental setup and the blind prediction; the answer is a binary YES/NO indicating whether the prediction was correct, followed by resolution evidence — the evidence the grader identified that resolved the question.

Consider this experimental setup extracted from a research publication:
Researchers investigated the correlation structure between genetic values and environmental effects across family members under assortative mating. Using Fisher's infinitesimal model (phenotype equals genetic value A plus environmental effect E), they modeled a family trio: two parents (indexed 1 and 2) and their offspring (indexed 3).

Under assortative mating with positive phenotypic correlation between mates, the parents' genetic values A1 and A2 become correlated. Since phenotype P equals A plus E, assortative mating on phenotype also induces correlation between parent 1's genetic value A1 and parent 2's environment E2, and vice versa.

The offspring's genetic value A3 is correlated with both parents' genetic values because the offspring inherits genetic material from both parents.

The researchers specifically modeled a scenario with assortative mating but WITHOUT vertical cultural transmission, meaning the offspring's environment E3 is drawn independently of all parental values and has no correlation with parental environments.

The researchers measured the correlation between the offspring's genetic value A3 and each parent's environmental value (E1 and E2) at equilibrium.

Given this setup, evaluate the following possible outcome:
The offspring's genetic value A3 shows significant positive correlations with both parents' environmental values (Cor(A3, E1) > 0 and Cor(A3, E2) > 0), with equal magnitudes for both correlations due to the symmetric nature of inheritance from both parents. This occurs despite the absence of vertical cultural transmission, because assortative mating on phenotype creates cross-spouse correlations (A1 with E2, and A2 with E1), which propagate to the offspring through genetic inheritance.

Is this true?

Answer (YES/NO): YES